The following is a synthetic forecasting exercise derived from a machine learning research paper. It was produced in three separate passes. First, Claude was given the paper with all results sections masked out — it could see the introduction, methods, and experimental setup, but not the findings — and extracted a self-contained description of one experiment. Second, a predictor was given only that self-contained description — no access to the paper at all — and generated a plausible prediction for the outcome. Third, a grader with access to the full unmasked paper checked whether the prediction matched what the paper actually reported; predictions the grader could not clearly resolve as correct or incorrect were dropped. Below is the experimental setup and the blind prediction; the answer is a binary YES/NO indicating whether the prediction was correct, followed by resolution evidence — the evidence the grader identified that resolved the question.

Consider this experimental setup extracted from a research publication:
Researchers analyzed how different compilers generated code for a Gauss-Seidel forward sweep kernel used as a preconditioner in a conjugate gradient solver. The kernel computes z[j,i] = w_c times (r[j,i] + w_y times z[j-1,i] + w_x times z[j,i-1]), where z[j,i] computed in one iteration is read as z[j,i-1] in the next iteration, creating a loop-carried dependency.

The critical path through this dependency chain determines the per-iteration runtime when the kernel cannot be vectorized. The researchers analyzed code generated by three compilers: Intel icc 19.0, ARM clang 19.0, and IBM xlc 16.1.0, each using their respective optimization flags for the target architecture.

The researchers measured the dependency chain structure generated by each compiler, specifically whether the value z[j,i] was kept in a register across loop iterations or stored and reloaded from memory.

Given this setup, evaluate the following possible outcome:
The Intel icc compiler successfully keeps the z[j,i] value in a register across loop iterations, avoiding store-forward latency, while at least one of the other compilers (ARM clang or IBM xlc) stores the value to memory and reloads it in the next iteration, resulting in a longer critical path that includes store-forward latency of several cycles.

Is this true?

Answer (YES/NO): YES